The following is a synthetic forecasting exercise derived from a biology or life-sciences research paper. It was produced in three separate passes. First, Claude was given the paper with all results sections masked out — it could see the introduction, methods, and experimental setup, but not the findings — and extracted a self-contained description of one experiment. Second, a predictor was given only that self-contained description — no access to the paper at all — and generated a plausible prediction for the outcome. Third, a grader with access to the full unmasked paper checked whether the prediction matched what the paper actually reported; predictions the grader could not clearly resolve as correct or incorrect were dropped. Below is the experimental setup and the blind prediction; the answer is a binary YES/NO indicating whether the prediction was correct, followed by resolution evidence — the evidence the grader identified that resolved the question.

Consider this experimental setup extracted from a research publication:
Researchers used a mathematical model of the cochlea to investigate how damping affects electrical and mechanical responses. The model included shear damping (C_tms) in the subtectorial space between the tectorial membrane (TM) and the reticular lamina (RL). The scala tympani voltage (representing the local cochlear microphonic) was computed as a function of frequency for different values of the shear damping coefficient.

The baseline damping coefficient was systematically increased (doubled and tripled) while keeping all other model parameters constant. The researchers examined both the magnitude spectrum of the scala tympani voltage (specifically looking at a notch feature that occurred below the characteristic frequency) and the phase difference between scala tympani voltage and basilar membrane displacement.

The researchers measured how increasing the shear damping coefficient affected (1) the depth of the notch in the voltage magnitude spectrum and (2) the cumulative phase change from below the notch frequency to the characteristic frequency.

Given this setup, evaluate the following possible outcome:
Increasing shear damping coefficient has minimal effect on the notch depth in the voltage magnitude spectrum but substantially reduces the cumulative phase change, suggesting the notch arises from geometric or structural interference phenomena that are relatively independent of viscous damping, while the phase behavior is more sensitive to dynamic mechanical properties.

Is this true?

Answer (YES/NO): NO